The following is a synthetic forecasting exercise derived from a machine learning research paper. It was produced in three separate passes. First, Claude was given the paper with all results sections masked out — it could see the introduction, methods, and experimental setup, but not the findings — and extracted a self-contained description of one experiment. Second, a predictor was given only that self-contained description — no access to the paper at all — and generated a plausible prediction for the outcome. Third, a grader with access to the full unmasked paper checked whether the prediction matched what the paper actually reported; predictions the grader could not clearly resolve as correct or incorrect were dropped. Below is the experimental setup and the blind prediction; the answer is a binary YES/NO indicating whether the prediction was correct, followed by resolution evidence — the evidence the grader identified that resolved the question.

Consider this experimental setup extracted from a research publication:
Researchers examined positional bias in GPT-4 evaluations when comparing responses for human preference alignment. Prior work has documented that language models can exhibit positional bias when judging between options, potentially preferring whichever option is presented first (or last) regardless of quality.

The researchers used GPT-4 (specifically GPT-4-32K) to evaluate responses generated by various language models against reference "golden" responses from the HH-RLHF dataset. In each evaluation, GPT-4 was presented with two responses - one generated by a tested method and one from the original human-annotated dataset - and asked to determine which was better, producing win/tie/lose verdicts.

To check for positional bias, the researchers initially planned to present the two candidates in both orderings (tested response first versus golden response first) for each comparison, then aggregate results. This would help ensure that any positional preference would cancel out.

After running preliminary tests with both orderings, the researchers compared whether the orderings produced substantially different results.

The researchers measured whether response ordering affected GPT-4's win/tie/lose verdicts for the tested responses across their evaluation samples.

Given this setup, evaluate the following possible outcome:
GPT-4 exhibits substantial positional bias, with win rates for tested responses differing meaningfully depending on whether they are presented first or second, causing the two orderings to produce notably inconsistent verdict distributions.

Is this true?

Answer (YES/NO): NO